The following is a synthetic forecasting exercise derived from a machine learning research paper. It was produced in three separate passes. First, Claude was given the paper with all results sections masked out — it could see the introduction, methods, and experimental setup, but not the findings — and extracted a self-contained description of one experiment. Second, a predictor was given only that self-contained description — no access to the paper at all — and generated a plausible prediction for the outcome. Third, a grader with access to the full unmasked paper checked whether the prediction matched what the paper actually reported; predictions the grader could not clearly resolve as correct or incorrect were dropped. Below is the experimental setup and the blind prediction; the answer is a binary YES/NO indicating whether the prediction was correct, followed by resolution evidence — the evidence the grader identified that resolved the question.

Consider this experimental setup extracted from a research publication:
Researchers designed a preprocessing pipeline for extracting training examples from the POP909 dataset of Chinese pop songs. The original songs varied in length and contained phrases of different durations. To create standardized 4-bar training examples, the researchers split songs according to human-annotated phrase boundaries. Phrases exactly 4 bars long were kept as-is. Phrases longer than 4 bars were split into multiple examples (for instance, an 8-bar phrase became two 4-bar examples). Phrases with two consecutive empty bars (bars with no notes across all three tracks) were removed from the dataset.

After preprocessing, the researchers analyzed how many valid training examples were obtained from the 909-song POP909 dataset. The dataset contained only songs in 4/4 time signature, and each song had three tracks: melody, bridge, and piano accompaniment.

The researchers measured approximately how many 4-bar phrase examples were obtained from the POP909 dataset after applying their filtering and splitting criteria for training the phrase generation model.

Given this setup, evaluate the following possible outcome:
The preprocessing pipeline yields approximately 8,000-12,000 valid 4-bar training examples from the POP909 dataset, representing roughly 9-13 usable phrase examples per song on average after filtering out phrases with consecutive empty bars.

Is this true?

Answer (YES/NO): NO